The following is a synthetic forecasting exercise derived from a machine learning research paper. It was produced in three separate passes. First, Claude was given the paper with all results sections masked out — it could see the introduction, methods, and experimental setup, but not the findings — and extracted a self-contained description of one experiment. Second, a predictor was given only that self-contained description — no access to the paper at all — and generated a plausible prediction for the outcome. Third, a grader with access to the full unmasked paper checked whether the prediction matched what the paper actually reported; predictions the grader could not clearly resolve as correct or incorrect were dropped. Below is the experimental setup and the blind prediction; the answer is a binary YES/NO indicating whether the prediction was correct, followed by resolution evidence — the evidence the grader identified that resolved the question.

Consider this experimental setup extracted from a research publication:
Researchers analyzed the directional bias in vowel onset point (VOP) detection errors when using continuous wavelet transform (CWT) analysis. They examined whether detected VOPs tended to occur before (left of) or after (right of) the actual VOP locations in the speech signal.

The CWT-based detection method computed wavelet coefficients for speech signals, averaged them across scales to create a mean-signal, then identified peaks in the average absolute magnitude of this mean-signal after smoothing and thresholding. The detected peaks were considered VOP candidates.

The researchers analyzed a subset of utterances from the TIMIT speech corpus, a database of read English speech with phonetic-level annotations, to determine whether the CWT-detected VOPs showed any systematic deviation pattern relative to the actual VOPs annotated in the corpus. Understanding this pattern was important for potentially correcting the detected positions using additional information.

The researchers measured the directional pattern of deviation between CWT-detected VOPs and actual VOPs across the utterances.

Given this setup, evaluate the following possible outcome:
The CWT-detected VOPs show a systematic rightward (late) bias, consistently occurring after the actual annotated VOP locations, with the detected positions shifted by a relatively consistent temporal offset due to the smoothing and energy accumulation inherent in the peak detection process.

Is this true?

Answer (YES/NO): NO